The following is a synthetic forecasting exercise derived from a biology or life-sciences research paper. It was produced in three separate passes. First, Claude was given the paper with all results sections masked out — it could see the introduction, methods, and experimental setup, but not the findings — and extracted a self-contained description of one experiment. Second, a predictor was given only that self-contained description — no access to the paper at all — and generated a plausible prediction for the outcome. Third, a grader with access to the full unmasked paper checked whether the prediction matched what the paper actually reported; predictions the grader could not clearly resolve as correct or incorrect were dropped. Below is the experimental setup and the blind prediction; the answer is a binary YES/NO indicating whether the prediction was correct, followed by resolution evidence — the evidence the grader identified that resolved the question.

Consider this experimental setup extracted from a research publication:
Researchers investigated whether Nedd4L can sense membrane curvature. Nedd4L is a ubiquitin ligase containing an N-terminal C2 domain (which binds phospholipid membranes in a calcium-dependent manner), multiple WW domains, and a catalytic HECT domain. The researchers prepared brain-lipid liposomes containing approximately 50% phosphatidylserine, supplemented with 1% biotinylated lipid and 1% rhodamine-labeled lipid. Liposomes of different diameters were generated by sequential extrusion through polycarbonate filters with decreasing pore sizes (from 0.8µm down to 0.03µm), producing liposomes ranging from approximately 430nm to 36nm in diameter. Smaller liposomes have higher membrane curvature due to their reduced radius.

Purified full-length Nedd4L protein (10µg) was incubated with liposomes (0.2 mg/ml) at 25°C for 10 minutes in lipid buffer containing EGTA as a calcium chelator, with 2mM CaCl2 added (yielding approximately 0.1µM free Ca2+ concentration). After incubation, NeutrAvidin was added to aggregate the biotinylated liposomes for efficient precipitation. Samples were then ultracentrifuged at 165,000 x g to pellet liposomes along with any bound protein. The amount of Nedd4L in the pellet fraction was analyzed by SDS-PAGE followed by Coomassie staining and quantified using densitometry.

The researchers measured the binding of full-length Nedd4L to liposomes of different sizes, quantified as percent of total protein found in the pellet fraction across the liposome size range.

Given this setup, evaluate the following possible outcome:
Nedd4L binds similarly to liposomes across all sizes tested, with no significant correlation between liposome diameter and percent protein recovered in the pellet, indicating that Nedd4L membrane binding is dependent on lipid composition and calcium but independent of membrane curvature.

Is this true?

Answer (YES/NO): NO